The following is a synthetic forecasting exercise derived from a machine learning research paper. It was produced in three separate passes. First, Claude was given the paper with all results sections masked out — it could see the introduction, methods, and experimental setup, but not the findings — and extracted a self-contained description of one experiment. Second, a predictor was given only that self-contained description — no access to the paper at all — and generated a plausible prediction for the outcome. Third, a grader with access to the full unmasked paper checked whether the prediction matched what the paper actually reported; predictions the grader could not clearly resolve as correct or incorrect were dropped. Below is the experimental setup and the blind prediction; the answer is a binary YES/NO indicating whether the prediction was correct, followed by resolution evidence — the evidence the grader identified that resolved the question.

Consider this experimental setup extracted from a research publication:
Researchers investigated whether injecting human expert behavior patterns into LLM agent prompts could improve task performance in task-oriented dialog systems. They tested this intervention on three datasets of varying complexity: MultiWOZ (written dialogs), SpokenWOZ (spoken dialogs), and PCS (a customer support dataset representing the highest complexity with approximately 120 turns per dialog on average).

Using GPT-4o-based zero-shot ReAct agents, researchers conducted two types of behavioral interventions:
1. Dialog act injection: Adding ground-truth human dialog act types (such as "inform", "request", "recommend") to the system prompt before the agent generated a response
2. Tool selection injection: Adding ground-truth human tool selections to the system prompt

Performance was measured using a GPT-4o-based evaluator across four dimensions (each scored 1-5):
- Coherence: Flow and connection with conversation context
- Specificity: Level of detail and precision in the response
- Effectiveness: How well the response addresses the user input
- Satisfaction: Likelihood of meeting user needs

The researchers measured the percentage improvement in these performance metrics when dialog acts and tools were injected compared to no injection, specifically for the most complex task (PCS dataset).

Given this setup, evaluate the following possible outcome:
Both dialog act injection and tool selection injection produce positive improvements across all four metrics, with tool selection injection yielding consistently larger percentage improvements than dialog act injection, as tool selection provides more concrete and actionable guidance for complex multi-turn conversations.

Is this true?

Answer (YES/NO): NO